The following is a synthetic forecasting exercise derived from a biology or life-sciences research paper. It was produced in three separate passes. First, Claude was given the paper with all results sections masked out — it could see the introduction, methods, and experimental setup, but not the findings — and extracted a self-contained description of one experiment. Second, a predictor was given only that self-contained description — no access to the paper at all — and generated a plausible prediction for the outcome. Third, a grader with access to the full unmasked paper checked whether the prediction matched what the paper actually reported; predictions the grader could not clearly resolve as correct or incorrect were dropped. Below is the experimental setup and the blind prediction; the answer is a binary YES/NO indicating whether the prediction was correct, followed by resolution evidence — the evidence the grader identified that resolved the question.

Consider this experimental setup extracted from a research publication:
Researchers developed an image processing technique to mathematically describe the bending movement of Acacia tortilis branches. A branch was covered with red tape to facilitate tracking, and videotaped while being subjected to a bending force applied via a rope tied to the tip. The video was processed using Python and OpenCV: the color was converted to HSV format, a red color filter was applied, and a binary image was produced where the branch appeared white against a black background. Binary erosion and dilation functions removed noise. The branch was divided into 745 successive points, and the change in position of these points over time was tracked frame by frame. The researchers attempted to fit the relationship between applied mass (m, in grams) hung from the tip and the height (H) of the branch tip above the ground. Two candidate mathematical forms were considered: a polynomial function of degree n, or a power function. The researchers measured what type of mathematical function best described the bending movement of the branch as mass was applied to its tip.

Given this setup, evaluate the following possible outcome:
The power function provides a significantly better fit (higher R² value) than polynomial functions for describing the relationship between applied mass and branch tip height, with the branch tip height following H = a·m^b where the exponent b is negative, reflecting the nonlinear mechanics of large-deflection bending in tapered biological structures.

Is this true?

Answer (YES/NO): NO